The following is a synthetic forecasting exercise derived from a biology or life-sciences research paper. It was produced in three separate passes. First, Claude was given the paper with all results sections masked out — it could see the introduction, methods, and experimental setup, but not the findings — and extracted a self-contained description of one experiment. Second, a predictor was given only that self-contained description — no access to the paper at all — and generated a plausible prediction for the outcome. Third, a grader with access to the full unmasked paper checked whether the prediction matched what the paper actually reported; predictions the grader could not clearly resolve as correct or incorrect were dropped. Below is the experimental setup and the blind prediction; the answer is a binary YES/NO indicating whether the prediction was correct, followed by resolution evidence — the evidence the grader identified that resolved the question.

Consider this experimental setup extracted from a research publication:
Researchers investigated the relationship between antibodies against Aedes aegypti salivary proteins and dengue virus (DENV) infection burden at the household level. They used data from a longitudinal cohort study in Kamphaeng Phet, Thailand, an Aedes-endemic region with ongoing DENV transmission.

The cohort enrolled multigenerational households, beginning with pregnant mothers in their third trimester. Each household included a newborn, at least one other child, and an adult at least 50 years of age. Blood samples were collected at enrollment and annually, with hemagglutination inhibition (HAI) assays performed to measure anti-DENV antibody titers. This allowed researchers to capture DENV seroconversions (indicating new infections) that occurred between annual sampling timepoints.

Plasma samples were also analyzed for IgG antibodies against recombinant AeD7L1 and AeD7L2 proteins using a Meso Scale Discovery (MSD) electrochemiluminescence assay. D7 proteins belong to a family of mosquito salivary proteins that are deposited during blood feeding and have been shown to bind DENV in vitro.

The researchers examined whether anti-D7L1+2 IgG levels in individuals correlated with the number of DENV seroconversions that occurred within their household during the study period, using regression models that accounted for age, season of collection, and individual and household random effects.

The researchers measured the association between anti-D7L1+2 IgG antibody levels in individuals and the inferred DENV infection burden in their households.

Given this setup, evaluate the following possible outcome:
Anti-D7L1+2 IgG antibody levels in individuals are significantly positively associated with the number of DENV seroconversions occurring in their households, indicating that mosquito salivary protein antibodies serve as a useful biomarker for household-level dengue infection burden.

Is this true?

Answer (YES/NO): NO